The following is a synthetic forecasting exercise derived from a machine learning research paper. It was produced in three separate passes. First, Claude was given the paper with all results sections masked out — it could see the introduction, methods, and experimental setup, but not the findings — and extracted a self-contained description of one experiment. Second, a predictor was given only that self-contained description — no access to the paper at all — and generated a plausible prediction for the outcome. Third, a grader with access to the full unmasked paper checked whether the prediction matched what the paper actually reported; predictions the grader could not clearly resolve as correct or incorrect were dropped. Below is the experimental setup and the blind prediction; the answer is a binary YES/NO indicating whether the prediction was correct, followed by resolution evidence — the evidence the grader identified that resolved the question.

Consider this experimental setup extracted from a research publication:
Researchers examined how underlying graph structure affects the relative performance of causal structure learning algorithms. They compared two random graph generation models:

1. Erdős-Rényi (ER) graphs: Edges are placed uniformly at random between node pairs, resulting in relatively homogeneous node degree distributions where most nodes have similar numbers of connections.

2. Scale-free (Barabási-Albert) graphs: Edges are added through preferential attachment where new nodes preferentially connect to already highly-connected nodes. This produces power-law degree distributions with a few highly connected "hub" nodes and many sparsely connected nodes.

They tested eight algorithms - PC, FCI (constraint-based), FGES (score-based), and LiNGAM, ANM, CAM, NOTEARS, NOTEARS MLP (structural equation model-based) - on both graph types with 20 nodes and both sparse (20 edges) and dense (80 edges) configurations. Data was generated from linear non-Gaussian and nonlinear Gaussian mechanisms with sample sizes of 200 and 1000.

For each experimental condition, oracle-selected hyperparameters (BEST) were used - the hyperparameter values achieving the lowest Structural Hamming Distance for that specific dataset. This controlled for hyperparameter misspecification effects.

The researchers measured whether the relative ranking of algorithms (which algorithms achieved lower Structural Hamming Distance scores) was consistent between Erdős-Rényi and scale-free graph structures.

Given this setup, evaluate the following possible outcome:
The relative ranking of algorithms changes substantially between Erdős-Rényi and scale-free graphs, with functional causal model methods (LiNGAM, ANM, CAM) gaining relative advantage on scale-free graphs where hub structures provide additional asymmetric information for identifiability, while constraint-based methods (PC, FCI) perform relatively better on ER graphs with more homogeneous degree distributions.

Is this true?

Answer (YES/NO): NO